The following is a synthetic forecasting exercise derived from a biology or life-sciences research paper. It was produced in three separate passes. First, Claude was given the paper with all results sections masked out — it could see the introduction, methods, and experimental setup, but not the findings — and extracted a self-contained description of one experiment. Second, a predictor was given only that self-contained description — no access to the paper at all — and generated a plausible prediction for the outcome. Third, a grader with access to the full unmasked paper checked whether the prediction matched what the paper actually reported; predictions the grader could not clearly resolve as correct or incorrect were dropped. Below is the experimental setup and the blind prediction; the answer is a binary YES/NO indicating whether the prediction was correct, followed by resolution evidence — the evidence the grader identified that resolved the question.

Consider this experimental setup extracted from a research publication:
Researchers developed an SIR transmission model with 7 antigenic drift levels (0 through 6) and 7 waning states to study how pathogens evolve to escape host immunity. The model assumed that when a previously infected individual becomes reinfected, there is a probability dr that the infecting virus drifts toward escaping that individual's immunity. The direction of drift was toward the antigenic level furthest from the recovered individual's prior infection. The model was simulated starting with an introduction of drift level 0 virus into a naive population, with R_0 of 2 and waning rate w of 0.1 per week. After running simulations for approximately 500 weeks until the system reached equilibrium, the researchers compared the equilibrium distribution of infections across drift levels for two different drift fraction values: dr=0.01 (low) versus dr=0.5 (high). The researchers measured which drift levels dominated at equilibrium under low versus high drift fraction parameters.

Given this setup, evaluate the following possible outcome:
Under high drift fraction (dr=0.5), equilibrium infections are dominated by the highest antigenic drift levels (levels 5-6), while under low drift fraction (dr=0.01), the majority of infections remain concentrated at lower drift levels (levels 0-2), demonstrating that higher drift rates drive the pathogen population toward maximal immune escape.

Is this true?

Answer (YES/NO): NO